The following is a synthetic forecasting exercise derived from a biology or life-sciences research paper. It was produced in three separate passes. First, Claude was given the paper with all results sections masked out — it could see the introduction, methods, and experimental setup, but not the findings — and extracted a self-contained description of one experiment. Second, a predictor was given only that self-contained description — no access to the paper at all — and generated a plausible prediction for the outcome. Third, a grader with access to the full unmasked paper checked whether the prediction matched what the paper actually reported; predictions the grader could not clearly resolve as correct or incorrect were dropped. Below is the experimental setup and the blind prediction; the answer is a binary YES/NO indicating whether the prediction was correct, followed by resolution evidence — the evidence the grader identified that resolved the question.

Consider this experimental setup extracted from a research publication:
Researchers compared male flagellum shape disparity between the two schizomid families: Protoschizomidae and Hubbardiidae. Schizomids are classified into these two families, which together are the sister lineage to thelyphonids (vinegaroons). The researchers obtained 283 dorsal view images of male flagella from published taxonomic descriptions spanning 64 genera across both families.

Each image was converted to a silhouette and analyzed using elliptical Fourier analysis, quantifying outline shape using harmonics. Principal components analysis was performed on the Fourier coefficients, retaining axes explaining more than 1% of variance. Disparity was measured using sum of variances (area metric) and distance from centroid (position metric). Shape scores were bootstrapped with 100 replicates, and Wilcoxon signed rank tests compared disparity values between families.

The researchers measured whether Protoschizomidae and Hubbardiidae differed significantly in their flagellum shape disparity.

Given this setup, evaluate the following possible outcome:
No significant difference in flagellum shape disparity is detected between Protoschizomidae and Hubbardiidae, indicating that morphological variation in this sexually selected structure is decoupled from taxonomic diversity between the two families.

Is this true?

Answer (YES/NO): YES